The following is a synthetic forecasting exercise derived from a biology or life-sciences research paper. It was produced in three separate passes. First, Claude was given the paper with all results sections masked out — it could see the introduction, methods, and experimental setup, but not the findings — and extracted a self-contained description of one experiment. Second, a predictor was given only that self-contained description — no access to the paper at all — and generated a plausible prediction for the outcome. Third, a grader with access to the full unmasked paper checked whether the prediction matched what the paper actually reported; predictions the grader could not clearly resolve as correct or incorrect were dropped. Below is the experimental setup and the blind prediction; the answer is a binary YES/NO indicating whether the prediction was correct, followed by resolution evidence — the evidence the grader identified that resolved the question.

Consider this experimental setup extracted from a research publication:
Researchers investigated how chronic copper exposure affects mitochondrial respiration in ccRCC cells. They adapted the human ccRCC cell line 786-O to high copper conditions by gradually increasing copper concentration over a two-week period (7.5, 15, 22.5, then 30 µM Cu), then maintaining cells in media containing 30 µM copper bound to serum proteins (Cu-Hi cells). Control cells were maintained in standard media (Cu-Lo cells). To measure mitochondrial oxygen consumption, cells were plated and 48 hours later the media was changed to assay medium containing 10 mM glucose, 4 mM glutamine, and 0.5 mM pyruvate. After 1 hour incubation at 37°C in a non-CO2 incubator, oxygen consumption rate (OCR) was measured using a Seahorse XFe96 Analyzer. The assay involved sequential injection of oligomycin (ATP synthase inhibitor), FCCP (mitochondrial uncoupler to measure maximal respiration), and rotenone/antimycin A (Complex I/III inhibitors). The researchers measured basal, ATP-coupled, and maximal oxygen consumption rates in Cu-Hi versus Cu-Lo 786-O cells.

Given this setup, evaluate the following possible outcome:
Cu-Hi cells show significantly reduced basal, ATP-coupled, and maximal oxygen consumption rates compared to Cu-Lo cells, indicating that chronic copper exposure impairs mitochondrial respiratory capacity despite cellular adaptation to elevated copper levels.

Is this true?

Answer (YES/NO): NO